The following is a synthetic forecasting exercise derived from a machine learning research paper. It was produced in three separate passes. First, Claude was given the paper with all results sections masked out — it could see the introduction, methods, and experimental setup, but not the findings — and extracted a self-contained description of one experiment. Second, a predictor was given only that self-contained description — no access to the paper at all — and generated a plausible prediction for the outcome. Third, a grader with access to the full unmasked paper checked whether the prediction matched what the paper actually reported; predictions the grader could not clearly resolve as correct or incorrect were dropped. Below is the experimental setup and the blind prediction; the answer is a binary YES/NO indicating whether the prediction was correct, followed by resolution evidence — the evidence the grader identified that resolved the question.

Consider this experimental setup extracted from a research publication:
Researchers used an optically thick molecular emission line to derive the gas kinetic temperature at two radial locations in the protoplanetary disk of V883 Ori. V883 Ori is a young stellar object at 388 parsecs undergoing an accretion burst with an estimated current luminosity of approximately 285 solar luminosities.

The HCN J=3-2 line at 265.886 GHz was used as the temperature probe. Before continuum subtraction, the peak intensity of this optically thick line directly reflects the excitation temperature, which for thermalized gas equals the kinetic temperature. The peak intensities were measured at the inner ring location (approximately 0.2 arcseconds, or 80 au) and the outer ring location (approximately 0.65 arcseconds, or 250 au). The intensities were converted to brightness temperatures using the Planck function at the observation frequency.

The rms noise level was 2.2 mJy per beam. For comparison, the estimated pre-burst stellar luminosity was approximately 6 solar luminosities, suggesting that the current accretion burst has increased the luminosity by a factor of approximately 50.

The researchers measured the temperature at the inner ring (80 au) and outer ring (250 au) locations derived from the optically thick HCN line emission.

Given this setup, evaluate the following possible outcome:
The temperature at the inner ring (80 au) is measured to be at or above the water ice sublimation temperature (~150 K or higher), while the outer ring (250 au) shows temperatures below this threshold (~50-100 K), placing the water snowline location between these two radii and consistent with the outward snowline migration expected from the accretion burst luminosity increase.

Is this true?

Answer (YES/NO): NO